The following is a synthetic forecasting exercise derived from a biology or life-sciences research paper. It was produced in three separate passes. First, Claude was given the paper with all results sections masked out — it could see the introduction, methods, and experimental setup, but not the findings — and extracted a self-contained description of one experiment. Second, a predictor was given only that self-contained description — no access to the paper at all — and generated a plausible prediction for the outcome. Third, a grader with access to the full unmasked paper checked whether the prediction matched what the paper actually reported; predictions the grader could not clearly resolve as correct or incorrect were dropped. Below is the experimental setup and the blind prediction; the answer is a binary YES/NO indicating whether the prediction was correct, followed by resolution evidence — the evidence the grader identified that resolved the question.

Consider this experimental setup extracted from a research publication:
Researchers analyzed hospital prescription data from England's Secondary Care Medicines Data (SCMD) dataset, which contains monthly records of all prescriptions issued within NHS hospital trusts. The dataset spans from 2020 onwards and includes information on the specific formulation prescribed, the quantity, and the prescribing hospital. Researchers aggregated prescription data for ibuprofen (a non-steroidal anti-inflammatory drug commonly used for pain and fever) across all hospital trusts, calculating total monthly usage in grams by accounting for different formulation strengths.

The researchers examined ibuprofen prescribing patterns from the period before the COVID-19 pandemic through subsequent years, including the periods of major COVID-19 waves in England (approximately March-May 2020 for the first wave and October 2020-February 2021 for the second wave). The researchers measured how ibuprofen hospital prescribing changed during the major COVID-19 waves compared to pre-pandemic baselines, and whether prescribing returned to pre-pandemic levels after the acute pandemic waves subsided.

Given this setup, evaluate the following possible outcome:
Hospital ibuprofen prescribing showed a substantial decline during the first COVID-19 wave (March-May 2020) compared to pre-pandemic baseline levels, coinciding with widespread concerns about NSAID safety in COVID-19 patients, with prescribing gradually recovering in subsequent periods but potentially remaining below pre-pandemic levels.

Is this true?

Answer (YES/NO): NO